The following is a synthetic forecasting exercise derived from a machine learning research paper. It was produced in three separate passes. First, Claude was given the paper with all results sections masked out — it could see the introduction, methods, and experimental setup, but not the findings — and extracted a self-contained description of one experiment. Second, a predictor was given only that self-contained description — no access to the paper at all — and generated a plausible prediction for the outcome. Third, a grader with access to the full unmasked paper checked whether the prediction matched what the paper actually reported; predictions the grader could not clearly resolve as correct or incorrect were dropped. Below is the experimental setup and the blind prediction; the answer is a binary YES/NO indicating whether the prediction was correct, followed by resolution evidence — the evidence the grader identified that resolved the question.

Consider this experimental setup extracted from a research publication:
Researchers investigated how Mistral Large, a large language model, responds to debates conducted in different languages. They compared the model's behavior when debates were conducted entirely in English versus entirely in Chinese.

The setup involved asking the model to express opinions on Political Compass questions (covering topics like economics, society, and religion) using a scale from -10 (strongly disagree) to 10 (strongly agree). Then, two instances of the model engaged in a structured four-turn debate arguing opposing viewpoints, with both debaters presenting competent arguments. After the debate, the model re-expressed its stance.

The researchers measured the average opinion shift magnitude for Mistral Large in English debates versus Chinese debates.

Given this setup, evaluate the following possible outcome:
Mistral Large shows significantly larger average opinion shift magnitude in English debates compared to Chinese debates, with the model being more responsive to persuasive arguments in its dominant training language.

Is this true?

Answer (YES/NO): YES